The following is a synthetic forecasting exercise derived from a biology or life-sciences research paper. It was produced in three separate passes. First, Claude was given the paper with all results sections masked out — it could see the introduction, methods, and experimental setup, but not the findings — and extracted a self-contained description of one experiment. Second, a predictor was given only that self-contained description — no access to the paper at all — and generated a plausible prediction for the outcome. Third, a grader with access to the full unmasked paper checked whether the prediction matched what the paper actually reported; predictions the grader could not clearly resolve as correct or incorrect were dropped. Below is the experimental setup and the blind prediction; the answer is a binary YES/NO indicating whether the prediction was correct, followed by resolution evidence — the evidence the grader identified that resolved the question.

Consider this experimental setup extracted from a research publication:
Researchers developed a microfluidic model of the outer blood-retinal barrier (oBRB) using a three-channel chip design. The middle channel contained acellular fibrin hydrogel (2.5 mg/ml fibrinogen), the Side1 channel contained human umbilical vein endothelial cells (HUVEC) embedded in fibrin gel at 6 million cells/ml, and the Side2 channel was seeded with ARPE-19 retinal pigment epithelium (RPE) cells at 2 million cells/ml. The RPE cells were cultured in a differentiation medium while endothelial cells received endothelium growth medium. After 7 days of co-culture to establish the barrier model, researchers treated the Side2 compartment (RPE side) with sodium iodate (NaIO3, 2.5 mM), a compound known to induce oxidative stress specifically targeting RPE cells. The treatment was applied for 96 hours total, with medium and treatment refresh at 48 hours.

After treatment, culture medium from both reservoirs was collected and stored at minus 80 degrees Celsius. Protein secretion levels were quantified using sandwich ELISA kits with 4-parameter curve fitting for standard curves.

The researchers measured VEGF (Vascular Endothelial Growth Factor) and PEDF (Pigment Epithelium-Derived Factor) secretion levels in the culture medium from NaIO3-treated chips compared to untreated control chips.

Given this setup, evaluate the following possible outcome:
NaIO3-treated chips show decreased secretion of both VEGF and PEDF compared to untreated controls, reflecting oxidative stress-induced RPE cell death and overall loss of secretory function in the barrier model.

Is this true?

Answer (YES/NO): NO